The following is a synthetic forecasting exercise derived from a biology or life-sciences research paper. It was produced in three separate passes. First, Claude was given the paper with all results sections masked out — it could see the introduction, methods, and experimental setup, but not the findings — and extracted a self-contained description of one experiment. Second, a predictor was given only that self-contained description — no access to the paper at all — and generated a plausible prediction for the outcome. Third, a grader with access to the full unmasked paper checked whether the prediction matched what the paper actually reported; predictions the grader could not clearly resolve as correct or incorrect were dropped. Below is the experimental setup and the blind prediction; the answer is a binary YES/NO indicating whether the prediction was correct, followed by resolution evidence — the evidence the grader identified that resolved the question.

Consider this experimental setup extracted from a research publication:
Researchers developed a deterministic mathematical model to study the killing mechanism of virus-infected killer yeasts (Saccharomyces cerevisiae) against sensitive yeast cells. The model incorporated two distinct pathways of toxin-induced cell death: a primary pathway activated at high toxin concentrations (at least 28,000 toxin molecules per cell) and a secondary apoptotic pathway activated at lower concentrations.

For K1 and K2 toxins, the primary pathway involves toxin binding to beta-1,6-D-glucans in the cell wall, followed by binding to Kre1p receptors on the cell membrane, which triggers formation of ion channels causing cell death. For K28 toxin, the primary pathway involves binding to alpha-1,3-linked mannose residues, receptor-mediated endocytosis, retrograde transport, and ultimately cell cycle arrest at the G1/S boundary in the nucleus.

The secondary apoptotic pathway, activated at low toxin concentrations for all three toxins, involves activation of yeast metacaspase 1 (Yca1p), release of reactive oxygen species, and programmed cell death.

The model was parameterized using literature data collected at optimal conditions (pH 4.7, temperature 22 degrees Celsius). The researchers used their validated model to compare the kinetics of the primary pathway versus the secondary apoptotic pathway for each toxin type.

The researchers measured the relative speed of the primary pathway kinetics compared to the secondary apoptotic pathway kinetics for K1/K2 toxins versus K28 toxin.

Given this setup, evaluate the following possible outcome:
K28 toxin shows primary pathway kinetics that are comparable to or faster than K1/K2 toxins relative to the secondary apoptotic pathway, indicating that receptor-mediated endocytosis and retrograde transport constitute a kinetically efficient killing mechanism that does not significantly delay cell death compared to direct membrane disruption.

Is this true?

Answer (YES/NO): NO